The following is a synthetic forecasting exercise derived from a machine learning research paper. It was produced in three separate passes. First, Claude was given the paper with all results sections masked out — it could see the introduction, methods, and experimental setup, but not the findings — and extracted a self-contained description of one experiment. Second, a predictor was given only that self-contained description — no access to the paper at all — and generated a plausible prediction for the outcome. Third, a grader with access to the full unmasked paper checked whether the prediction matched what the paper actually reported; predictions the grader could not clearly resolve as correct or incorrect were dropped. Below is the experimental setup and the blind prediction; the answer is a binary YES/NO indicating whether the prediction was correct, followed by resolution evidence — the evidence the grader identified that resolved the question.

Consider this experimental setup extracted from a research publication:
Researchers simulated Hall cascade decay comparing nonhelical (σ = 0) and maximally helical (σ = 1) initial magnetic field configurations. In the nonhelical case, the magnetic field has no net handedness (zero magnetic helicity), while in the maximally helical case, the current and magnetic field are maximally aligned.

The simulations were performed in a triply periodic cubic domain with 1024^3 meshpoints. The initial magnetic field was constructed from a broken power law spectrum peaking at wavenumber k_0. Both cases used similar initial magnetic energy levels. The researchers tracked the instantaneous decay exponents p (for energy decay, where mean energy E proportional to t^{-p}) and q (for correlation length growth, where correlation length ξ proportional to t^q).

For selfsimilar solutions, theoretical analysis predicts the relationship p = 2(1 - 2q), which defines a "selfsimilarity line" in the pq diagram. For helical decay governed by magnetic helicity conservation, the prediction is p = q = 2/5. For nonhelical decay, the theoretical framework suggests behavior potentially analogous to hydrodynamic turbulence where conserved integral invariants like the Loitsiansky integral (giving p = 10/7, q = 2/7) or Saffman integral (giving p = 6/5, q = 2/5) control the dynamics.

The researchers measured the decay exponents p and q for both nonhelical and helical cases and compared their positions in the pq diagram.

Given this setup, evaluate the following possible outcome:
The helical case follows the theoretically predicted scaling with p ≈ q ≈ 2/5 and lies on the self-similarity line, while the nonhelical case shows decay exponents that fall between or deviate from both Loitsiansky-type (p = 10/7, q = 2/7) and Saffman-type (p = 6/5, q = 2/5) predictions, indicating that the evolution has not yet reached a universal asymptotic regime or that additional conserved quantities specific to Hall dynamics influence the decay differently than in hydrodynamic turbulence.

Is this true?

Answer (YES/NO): NO